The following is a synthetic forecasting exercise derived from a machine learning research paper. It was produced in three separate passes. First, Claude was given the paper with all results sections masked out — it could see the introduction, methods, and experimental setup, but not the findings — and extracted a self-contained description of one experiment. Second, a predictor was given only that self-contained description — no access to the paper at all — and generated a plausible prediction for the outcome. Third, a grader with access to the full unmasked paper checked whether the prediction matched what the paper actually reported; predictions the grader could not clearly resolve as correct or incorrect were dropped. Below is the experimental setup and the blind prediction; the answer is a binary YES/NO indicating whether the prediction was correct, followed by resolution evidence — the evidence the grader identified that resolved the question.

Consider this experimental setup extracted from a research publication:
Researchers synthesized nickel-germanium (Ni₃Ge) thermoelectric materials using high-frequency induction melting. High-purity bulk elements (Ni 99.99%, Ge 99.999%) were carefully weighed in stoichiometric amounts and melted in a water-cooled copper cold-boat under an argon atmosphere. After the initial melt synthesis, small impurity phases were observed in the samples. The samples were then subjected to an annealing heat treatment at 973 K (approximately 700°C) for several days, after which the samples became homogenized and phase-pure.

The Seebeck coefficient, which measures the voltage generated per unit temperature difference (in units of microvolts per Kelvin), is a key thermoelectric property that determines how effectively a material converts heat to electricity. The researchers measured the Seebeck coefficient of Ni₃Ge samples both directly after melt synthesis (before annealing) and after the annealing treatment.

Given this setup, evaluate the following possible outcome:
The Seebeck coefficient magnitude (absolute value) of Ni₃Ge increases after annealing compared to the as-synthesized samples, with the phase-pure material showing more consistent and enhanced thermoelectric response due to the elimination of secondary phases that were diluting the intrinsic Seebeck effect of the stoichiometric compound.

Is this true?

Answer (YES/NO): YES